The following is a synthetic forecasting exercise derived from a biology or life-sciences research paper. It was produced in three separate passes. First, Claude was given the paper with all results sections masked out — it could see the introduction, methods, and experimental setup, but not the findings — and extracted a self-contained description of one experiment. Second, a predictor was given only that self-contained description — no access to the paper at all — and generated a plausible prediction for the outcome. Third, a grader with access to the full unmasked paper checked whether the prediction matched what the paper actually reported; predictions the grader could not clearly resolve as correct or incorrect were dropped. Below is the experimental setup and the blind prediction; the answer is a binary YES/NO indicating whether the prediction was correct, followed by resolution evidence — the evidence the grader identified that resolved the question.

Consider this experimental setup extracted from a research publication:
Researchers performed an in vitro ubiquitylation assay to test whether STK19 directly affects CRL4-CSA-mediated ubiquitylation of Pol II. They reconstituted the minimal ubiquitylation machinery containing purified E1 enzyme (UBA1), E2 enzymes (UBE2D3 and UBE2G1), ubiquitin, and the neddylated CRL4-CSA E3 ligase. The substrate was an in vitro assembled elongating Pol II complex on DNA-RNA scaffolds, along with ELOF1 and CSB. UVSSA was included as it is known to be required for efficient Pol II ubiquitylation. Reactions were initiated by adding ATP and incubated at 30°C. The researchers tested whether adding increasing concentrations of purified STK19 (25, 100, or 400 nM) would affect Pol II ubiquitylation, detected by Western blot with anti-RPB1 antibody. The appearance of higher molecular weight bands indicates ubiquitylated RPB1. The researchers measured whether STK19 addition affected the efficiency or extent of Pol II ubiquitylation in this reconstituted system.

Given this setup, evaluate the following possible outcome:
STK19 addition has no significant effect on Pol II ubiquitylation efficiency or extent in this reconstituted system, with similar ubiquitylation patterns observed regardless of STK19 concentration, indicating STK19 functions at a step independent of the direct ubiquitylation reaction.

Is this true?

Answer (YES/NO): NO